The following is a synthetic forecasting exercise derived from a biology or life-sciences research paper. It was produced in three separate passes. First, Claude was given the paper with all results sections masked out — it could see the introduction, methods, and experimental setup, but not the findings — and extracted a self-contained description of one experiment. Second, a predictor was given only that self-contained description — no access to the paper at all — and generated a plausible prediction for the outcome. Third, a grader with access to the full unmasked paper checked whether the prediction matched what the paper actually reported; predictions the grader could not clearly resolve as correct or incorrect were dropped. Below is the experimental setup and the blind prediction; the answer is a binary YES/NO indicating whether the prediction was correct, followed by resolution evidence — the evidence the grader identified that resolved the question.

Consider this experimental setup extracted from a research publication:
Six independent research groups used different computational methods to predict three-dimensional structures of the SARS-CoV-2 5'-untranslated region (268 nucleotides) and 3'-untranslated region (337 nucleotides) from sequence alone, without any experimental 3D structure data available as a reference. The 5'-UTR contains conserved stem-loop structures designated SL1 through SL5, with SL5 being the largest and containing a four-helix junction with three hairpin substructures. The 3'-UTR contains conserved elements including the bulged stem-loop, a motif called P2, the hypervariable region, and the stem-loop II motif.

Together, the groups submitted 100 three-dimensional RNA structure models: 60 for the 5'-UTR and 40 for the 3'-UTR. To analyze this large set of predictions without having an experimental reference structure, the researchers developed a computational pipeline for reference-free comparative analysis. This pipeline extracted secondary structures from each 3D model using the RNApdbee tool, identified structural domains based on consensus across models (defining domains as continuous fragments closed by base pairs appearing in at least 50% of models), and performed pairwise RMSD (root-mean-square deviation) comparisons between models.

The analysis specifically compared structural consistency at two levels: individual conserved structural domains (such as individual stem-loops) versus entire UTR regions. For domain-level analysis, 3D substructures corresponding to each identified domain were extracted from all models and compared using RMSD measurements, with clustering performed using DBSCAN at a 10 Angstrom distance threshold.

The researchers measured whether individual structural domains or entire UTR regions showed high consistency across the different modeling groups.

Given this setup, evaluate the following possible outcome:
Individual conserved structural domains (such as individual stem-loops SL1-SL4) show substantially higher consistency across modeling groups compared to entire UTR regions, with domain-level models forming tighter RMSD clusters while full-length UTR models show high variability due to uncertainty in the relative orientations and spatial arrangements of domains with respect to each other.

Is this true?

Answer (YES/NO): YES